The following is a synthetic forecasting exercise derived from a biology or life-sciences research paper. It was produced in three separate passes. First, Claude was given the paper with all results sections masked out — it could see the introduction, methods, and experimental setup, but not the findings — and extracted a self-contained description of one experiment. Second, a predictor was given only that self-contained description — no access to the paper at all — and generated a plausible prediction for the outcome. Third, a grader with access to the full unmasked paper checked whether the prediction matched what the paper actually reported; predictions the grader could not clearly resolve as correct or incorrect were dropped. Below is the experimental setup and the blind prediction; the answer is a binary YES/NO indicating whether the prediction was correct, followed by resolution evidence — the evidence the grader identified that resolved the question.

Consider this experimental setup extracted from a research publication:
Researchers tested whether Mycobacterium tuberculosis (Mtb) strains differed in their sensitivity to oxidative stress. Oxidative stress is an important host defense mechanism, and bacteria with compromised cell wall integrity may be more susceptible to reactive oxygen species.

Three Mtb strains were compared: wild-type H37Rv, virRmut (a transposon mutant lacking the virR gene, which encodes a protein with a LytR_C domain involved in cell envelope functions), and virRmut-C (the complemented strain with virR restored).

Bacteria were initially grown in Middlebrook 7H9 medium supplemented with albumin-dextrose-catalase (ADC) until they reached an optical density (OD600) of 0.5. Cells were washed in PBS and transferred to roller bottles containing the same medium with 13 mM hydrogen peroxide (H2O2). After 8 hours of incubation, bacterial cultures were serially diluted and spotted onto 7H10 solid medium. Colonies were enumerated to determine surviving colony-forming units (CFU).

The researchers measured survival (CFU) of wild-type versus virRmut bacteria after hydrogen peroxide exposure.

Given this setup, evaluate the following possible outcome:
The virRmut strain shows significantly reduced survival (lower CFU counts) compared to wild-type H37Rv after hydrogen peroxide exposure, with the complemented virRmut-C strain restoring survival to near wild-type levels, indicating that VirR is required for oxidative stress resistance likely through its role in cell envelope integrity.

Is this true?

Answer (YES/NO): YES